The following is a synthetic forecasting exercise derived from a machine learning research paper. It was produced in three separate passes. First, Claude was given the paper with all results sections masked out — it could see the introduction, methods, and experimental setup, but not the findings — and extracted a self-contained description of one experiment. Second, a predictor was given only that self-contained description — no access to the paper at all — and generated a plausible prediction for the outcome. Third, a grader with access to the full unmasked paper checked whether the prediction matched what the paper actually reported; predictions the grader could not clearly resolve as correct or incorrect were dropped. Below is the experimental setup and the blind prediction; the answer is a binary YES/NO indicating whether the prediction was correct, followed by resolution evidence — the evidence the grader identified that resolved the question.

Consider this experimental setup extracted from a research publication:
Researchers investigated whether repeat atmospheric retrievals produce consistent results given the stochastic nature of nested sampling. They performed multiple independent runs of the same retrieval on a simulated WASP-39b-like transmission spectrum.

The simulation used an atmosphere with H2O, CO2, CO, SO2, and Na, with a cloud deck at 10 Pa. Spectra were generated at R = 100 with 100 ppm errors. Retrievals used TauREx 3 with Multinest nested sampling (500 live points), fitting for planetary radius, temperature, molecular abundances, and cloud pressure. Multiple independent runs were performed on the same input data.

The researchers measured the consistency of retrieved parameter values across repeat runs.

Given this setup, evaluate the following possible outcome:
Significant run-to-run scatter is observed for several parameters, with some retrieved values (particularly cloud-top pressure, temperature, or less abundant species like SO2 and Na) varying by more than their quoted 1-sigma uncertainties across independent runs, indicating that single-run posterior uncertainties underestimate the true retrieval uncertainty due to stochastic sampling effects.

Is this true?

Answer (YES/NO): NO